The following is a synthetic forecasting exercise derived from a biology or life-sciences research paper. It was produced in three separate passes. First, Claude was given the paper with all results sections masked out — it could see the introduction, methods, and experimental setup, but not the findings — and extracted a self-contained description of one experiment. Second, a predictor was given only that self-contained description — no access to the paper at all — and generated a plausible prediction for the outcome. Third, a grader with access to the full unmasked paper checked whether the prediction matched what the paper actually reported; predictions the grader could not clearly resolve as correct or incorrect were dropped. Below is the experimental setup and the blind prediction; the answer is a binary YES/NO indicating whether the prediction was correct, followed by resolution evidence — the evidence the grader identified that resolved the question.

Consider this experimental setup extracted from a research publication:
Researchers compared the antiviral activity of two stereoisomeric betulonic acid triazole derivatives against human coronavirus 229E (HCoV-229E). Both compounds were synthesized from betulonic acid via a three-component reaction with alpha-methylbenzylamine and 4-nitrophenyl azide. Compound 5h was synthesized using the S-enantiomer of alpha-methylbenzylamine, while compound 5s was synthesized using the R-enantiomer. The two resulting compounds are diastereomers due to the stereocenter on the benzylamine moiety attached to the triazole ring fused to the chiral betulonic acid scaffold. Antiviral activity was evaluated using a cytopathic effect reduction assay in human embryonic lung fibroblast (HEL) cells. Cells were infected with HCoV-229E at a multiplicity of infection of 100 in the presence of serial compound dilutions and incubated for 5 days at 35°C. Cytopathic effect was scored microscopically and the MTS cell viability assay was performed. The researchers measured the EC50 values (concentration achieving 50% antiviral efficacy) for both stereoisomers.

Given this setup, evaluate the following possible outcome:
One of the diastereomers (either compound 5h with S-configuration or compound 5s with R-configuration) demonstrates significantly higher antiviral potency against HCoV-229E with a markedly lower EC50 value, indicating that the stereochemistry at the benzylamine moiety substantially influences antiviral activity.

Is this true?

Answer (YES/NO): NO